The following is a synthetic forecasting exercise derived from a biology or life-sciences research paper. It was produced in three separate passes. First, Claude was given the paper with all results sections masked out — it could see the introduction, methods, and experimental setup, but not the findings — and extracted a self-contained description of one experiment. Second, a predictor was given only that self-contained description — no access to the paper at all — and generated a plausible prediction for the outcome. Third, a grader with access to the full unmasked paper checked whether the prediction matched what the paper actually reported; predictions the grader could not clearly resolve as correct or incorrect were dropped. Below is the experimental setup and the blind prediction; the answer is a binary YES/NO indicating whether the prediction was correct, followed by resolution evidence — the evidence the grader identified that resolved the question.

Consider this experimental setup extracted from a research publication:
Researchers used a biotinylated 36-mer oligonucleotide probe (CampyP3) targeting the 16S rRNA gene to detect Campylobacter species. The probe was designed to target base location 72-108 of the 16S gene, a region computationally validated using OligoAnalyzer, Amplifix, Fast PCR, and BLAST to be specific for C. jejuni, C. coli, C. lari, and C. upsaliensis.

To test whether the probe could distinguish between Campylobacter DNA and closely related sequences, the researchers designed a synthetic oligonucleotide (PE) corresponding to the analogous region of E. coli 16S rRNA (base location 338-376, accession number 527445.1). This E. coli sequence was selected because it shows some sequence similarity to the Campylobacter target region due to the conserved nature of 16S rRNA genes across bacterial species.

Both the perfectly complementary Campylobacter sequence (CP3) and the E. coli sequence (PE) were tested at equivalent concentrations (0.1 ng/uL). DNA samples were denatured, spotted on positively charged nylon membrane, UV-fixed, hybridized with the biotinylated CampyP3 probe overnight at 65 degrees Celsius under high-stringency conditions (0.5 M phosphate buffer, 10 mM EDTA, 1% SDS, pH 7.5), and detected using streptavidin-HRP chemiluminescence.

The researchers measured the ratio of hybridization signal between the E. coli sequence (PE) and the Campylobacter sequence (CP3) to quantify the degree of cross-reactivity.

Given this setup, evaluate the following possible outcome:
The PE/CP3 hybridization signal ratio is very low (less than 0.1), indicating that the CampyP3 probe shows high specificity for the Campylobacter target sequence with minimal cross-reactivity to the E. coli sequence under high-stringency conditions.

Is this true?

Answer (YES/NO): YES